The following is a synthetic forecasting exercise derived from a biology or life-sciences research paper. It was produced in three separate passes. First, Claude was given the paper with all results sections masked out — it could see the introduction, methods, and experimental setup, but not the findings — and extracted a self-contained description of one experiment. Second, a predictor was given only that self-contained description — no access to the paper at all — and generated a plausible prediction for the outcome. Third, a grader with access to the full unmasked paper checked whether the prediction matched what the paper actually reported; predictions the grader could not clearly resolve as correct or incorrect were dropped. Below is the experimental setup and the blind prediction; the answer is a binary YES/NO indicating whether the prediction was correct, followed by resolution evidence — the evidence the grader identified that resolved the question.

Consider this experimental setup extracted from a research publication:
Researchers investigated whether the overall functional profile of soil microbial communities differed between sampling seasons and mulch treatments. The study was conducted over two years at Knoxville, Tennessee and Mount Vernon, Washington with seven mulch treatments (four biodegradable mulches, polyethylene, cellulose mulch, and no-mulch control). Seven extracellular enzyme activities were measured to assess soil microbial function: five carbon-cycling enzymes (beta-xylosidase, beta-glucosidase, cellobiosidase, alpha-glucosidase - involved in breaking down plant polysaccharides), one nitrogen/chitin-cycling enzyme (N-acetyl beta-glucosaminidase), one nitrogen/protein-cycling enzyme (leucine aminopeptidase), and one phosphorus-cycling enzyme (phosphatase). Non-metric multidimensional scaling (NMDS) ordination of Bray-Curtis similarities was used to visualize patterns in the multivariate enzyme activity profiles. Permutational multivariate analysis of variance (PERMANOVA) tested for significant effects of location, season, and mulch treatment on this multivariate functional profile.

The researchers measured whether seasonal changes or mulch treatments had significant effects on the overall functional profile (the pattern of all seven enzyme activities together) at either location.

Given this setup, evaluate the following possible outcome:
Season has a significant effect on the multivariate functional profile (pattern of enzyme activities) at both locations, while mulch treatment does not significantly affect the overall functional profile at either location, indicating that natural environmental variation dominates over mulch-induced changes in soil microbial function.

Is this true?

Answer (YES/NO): YES